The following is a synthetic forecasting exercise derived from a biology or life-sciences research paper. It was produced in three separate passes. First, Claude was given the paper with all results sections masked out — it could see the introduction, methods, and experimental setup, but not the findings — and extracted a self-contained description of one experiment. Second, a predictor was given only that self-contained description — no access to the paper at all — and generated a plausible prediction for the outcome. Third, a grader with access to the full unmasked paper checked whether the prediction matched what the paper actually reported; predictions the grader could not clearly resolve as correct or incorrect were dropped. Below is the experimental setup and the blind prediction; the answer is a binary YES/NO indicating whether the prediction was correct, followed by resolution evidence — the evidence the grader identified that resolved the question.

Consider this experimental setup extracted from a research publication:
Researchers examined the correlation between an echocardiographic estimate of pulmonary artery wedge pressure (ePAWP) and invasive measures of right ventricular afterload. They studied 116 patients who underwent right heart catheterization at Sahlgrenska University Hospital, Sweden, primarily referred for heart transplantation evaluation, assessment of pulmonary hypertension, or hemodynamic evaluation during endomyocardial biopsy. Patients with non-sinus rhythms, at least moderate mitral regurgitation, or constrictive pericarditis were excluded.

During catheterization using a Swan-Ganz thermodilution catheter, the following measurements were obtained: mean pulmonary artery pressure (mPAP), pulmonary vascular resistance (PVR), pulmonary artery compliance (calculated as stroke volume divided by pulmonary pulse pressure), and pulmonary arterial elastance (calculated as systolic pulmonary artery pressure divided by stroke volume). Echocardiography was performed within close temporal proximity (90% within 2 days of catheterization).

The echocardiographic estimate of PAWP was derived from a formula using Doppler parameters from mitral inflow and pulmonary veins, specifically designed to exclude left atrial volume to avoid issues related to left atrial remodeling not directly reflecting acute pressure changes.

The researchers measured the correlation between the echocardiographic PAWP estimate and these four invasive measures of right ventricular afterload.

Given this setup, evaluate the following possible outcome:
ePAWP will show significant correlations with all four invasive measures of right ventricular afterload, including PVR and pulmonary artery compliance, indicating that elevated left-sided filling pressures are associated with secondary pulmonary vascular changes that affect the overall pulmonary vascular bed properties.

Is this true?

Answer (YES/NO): YES